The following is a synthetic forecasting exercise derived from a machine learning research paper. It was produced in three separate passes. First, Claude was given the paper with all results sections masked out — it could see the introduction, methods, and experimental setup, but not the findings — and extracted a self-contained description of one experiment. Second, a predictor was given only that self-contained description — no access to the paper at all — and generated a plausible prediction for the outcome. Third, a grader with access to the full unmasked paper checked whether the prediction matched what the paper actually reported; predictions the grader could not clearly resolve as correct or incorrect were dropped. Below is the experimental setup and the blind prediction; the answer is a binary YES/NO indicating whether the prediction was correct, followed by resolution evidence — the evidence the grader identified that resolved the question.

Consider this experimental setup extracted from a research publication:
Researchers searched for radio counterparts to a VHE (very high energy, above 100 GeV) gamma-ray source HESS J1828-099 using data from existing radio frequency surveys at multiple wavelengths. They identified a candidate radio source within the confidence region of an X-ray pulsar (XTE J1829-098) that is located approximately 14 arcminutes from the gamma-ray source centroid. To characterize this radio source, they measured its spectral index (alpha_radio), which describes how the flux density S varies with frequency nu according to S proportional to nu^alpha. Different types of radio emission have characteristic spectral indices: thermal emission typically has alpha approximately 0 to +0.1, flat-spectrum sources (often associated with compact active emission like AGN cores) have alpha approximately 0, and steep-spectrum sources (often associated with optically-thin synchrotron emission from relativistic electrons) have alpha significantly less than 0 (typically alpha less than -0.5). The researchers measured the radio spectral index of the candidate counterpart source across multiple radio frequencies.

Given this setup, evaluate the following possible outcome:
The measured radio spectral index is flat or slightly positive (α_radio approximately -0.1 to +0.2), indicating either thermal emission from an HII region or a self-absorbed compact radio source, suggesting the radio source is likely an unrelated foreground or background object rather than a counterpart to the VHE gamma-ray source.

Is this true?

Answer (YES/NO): NO